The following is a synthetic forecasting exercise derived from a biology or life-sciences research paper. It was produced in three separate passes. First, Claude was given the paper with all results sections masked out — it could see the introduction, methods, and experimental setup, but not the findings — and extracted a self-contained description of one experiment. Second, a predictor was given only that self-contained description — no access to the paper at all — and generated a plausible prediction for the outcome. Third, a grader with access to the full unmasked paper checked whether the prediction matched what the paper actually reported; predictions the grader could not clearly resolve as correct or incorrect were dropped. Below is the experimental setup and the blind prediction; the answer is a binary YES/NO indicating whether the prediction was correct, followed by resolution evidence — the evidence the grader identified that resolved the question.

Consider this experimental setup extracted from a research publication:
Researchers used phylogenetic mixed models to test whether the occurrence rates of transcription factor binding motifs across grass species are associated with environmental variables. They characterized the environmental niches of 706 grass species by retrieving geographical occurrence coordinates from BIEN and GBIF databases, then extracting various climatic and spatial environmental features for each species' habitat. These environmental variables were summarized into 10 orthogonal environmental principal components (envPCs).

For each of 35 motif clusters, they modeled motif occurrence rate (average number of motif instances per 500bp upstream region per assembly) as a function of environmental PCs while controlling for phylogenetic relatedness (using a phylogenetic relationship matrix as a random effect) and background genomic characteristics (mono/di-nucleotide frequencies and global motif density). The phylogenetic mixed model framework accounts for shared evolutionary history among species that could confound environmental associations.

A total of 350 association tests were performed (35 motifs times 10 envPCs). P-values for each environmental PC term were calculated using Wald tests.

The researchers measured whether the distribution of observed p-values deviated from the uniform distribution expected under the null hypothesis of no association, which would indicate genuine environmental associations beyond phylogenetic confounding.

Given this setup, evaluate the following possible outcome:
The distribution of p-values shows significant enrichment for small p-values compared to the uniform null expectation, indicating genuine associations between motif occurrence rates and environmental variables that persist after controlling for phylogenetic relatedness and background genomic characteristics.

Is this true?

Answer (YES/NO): YES